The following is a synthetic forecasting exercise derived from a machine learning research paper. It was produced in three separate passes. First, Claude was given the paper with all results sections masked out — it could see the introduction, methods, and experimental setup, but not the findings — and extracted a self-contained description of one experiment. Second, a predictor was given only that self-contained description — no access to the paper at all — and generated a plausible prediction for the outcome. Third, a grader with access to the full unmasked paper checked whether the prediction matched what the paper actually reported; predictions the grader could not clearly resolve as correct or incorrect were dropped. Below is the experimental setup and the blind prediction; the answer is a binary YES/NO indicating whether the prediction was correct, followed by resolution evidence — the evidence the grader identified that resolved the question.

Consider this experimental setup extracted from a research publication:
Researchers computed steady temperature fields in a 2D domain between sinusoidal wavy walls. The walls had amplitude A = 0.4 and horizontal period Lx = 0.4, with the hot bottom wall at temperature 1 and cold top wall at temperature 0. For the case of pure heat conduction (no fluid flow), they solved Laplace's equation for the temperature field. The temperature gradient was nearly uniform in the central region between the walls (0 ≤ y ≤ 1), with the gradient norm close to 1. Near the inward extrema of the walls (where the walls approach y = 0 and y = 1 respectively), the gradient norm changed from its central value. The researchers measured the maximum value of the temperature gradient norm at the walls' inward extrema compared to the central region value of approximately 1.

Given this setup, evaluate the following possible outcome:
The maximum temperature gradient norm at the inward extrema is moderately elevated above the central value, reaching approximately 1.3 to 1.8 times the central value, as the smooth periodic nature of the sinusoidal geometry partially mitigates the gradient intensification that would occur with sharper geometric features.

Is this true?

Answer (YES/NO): NO